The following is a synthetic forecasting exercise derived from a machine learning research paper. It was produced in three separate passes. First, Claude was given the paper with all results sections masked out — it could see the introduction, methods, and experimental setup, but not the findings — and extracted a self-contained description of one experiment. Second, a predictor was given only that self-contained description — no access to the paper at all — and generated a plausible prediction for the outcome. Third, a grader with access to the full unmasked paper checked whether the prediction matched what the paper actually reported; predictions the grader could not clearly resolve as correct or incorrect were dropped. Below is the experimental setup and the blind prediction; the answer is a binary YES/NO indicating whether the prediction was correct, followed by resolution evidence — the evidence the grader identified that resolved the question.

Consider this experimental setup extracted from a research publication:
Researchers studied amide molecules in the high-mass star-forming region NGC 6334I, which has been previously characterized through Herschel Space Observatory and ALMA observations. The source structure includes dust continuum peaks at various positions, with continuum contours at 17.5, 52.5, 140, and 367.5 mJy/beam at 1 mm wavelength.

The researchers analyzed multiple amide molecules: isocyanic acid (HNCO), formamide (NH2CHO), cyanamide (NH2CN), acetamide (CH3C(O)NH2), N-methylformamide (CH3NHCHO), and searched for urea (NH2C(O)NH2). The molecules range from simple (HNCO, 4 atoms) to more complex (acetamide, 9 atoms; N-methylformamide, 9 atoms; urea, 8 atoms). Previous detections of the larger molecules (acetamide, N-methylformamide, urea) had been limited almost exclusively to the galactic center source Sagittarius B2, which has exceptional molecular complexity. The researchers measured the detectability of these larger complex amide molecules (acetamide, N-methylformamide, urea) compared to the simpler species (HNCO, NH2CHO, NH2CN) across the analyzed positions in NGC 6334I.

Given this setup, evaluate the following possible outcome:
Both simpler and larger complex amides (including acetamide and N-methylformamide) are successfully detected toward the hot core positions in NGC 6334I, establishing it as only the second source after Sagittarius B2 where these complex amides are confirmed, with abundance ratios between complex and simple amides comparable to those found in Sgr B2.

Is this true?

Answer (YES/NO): NO